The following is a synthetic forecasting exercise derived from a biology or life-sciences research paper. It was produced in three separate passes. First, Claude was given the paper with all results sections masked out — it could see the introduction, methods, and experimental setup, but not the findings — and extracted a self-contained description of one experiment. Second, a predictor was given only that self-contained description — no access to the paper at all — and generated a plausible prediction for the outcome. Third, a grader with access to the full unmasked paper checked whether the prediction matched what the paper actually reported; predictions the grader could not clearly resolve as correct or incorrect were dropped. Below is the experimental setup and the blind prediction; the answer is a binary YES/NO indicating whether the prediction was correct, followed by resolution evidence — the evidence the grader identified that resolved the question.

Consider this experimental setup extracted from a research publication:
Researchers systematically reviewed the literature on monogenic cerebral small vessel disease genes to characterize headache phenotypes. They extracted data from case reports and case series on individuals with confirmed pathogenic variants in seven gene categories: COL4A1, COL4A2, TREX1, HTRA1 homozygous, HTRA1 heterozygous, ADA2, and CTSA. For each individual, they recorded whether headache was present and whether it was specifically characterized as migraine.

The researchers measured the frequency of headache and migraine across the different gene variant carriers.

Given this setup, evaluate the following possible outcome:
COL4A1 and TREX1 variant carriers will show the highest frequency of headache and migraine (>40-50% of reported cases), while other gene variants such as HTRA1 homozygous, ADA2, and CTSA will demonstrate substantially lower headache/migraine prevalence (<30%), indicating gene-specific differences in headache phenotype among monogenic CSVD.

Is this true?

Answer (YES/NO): NO